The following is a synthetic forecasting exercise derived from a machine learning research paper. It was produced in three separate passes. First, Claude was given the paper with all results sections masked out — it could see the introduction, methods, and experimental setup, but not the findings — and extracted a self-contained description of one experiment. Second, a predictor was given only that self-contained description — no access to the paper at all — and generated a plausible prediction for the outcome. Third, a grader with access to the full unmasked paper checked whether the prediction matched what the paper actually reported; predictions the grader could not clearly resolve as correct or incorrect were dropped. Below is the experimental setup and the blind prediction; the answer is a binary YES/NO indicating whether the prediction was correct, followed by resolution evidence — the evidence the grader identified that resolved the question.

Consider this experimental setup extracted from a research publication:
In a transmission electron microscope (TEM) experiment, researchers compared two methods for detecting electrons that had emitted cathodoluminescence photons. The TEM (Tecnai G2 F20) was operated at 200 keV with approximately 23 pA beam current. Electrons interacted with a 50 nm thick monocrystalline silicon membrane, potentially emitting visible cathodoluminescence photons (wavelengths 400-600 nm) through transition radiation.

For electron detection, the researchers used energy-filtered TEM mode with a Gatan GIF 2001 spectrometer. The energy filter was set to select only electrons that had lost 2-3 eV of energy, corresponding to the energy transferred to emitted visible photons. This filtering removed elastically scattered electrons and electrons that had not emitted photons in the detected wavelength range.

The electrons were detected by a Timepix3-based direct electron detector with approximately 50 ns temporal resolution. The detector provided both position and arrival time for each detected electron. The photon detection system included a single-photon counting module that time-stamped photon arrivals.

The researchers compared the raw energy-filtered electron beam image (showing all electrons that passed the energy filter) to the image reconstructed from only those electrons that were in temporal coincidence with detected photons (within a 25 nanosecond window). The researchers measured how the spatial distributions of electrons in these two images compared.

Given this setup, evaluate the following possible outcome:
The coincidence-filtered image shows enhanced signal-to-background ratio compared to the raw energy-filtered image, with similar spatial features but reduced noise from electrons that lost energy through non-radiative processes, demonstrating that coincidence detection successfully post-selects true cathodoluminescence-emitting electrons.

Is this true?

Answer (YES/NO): NO